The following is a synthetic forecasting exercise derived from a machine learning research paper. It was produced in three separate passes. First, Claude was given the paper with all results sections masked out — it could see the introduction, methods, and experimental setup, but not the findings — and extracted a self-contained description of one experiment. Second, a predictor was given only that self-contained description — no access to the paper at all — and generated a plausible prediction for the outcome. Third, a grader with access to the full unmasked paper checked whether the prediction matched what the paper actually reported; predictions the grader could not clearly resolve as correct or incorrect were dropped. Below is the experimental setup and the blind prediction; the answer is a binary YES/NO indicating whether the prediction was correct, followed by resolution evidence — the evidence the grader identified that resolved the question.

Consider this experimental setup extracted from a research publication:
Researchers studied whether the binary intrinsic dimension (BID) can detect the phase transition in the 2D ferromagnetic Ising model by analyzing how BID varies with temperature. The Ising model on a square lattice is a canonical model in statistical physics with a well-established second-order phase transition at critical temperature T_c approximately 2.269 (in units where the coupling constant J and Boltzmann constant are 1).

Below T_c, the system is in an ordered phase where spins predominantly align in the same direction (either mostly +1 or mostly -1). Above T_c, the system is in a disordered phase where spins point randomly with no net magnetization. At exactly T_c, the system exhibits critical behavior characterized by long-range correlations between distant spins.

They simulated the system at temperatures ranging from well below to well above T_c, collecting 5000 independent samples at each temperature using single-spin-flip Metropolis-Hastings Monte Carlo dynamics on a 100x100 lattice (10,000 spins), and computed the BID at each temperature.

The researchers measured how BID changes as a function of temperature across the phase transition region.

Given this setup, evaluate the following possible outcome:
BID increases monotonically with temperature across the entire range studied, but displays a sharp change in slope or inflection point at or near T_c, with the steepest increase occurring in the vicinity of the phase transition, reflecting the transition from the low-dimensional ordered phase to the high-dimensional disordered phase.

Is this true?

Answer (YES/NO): NO